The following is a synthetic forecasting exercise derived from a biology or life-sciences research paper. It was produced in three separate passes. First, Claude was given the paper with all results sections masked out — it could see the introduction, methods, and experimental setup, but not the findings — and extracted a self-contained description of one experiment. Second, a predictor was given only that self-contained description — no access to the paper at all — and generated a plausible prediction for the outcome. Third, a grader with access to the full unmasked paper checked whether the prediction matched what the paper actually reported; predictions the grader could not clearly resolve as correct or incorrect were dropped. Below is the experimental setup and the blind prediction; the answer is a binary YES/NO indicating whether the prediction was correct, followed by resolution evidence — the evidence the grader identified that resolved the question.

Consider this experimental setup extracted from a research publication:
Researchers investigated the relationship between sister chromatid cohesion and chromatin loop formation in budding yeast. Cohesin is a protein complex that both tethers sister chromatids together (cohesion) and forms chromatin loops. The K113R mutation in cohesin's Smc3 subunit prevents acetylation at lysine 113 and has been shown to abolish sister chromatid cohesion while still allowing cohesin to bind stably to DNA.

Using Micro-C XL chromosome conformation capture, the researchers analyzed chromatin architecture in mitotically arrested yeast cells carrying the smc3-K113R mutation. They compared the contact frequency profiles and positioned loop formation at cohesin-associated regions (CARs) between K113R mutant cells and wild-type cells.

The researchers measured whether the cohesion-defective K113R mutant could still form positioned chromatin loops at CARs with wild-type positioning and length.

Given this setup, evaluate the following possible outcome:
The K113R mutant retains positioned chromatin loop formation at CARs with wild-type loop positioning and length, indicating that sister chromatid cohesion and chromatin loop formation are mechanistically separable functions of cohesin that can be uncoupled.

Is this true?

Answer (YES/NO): YES